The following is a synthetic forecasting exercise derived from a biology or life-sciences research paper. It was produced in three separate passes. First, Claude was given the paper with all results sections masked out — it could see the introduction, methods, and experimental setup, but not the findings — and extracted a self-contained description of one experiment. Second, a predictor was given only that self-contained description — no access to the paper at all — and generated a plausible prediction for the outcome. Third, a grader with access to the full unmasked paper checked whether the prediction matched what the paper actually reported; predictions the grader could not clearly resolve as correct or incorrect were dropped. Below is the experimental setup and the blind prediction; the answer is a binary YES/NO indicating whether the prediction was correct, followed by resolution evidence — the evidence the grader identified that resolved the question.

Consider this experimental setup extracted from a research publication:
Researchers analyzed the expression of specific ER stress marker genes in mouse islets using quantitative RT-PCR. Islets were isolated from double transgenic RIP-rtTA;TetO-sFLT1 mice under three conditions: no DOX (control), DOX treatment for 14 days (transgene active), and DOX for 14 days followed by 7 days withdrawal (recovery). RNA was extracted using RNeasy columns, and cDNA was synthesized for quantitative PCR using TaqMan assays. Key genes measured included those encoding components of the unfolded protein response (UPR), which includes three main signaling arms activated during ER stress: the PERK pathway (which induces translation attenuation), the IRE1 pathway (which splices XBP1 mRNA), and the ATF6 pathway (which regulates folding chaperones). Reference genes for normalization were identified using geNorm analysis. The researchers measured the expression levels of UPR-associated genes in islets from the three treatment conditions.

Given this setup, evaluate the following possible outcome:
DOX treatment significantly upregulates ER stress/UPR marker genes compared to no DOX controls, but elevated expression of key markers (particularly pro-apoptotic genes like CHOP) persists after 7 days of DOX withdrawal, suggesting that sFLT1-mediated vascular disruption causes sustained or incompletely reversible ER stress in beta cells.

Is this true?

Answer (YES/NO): NO